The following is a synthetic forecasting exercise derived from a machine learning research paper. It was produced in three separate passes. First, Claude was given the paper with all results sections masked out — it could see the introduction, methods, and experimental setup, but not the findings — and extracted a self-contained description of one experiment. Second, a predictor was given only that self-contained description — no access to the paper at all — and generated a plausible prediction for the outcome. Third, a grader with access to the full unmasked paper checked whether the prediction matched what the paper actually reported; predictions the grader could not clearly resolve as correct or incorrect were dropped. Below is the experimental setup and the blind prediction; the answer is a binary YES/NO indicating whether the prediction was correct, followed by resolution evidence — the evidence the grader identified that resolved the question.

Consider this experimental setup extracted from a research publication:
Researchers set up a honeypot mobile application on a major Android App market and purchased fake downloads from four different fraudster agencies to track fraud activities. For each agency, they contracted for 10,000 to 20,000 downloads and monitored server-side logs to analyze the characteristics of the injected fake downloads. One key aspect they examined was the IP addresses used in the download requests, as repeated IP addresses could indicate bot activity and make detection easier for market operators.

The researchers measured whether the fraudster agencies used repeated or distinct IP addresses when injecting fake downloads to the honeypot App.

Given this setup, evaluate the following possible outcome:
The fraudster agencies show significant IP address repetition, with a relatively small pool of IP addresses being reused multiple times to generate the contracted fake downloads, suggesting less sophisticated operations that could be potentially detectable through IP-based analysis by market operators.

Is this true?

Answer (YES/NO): NO